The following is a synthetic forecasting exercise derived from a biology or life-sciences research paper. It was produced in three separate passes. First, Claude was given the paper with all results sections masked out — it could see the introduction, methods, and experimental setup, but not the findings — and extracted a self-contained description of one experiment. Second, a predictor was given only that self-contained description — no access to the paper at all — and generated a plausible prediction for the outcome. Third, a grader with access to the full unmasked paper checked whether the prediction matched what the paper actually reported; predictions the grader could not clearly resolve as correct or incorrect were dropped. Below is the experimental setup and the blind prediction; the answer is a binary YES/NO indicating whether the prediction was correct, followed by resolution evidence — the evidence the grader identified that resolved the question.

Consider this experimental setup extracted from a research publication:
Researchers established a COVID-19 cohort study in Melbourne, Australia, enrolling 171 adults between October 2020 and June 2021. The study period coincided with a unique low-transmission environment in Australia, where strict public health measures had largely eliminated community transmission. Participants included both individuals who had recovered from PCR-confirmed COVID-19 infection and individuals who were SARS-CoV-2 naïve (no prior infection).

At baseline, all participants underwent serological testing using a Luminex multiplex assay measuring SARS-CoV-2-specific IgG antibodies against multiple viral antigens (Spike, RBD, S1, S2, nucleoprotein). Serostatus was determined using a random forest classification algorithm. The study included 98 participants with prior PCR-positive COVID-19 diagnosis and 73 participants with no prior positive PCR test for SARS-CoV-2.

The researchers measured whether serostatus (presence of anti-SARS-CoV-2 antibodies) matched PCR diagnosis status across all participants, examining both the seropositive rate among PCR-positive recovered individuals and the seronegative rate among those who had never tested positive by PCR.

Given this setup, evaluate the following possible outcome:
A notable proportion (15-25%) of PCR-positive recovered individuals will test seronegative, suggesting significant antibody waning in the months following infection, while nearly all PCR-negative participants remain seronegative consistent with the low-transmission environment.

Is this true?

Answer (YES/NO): NO